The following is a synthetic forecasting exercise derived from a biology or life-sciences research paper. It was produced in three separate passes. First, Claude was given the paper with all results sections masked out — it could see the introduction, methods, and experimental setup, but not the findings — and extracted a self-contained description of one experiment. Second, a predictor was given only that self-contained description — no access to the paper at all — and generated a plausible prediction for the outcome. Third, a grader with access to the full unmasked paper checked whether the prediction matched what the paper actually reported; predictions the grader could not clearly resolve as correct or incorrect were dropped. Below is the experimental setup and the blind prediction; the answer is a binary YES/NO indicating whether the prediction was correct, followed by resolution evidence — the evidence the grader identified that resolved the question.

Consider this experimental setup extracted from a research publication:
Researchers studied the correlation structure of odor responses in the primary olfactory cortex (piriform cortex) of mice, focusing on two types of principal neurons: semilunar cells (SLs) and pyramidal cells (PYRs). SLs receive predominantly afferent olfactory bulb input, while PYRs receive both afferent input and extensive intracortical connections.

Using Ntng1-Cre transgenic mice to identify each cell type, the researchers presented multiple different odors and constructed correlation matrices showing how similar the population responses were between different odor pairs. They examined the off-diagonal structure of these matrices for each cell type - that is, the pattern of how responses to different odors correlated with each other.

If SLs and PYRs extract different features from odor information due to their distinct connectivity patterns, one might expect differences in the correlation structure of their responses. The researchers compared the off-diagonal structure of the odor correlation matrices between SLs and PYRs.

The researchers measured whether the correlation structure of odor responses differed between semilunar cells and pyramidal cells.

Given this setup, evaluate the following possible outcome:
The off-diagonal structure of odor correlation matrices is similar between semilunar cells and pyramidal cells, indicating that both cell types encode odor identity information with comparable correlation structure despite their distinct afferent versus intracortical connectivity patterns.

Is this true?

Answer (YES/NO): NO